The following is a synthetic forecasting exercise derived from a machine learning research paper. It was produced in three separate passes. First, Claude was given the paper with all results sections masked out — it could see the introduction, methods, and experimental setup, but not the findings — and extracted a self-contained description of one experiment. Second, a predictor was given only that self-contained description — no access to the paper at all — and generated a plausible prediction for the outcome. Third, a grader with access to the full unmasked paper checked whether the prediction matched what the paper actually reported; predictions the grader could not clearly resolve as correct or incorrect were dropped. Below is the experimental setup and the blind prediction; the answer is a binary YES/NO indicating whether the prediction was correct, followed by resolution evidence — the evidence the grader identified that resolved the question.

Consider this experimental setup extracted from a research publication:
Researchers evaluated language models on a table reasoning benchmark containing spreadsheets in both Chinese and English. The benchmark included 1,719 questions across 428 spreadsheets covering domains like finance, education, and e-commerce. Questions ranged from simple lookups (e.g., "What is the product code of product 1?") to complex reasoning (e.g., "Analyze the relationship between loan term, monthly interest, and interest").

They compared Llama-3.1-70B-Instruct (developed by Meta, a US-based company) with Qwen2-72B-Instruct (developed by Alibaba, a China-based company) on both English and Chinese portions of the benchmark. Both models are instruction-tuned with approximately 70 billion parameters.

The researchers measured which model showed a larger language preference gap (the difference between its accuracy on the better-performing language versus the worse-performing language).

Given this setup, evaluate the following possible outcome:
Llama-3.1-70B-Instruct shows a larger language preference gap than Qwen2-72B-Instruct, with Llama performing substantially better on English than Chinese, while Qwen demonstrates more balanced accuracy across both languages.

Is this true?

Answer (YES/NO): NO